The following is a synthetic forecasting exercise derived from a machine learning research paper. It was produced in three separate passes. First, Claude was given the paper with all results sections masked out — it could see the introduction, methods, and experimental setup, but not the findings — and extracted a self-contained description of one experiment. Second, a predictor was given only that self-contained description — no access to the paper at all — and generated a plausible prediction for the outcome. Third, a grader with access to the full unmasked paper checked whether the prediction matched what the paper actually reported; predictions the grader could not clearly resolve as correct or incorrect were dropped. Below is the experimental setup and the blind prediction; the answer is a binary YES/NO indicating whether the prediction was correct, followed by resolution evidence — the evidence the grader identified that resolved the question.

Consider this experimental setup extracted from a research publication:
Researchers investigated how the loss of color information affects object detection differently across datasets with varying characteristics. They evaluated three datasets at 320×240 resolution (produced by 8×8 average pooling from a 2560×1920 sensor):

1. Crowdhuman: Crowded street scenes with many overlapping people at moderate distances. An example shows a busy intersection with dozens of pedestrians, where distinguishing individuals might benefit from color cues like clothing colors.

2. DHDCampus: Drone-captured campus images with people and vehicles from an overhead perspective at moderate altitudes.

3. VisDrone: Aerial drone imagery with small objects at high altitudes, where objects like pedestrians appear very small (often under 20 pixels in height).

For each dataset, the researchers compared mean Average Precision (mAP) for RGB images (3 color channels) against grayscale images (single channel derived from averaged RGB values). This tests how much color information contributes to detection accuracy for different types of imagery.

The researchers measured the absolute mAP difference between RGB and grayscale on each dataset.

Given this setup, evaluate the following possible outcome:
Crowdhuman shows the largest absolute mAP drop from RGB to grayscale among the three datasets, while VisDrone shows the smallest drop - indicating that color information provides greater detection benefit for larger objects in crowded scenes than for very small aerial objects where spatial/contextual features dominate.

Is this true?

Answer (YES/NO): NO